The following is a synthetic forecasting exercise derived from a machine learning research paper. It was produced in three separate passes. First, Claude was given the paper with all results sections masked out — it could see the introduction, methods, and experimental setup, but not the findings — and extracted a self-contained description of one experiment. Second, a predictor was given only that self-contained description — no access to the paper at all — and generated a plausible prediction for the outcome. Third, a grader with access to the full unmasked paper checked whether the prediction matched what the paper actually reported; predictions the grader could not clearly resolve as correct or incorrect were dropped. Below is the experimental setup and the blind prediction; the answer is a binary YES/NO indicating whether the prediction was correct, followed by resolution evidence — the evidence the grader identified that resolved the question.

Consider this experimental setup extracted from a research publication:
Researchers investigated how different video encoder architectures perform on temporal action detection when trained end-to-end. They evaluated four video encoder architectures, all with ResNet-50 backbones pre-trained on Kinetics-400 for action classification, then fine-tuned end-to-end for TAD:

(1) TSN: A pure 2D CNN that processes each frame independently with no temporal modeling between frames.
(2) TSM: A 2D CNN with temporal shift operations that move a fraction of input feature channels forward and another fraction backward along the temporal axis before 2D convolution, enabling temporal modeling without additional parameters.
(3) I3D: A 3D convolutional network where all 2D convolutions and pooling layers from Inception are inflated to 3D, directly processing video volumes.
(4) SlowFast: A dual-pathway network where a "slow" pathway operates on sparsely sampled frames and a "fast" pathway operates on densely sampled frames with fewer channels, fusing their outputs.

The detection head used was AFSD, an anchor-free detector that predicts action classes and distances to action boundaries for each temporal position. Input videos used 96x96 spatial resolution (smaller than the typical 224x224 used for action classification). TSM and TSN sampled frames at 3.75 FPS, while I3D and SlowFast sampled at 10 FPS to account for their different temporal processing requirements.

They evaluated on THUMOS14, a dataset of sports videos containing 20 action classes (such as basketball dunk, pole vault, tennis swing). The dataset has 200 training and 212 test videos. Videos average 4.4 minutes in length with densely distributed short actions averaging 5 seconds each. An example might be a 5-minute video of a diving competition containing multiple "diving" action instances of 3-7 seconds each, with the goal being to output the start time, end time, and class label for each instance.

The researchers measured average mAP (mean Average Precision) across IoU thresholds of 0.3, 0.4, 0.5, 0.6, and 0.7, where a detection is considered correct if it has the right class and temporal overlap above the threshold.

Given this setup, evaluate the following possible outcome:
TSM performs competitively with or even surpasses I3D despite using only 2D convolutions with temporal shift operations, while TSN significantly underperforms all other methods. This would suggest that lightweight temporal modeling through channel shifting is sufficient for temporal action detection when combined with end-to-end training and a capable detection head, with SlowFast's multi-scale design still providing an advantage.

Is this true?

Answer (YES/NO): YES